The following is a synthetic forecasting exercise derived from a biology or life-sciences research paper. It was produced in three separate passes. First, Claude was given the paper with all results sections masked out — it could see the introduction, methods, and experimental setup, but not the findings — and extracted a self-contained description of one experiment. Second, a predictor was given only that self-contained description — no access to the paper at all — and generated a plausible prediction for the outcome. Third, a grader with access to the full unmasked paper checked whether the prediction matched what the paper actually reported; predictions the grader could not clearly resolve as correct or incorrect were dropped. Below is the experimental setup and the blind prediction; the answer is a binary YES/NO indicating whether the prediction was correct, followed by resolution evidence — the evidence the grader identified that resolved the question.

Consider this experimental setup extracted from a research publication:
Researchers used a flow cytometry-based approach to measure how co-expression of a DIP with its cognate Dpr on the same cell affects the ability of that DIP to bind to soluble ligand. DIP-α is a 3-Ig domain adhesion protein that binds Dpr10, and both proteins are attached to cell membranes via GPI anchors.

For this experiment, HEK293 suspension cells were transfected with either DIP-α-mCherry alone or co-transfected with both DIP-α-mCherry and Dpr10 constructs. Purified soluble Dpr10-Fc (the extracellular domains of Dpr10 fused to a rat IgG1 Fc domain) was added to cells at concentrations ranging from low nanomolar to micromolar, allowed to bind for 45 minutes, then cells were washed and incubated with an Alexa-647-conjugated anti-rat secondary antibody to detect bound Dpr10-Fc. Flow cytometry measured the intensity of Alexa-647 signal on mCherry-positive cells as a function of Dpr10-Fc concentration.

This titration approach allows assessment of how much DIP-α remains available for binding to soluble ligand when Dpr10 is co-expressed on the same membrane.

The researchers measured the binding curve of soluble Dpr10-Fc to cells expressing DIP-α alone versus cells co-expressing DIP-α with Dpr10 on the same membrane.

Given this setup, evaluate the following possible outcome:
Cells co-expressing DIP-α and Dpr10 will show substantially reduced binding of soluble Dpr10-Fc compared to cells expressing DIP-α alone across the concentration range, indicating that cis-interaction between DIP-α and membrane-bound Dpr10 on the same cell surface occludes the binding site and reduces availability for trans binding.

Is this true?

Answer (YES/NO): YES